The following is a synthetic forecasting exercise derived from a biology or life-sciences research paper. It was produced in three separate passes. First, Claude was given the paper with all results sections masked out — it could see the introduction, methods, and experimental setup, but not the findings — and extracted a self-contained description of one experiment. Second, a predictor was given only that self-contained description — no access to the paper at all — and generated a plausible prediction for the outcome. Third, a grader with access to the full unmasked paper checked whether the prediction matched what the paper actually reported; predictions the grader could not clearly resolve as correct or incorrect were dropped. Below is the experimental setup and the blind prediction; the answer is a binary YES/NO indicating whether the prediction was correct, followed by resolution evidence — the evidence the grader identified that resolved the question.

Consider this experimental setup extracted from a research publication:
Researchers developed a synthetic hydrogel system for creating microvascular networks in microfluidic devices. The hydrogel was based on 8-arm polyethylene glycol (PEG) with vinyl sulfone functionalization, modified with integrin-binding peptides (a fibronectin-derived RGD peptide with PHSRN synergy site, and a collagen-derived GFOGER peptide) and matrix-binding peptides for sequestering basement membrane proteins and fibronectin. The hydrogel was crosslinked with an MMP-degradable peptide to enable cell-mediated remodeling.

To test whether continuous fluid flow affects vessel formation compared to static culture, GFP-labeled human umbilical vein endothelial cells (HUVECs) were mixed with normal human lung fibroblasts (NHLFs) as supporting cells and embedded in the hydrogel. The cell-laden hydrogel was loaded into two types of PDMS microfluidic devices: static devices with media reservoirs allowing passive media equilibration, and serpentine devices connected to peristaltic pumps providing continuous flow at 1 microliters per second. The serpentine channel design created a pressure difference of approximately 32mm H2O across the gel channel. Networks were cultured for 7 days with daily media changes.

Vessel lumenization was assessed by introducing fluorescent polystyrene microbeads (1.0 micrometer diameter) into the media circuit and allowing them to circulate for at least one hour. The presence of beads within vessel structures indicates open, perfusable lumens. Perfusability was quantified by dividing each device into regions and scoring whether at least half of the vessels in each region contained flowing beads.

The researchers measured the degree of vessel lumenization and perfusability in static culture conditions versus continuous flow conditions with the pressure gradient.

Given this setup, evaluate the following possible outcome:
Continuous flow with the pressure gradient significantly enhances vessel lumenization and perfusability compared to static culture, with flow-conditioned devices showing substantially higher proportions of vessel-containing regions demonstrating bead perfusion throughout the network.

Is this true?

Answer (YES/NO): YES